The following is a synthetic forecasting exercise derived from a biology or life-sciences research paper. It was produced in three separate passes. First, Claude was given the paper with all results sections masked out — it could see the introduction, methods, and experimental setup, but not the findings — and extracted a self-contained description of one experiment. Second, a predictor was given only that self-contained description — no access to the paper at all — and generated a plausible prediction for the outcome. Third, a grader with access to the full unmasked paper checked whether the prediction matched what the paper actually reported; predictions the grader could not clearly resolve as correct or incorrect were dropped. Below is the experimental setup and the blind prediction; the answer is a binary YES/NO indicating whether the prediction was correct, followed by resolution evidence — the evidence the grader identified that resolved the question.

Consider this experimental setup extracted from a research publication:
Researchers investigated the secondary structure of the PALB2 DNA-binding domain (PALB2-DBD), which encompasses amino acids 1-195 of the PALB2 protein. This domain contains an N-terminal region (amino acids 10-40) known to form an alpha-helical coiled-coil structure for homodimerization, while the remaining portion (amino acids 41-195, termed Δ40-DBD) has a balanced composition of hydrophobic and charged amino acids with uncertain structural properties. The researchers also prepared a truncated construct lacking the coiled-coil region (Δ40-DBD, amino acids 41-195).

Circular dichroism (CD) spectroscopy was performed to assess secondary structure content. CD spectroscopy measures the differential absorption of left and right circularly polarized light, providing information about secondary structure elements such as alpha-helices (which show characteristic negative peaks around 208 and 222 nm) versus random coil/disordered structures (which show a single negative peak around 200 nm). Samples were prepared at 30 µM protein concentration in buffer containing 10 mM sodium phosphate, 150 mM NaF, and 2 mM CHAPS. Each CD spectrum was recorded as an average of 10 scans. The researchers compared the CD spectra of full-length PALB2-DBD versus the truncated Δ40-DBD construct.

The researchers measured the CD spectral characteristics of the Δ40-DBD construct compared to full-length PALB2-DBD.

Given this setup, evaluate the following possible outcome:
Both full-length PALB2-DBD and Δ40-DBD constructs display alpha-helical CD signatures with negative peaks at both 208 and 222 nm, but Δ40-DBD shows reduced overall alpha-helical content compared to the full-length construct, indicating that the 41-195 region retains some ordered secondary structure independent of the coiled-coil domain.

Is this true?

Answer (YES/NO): NO